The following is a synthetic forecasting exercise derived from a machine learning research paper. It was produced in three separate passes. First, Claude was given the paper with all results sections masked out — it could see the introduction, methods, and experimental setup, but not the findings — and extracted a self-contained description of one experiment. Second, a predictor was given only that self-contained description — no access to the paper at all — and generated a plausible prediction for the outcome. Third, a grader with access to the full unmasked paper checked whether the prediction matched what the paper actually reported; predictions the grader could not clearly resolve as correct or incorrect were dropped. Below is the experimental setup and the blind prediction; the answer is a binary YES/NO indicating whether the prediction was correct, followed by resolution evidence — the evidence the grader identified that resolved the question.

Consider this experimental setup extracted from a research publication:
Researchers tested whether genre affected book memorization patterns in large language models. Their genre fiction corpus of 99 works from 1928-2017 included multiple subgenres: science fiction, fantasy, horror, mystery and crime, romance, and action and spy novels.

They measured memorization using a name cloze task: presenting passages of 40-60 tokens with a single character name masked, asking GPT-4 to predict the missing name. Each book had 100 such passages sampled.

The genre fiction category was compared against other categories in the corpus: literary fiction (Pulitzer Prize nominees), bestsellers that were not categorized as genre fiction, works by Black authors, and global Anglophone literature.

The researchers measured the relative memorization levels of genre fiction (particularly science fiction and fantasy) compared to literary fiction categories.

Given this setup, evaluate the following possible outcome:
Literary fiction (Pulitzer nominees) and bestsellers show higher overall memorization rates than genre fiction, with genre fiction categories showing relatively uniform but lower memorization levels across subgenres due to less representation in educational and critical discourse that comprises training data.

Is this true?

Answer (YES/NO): NO